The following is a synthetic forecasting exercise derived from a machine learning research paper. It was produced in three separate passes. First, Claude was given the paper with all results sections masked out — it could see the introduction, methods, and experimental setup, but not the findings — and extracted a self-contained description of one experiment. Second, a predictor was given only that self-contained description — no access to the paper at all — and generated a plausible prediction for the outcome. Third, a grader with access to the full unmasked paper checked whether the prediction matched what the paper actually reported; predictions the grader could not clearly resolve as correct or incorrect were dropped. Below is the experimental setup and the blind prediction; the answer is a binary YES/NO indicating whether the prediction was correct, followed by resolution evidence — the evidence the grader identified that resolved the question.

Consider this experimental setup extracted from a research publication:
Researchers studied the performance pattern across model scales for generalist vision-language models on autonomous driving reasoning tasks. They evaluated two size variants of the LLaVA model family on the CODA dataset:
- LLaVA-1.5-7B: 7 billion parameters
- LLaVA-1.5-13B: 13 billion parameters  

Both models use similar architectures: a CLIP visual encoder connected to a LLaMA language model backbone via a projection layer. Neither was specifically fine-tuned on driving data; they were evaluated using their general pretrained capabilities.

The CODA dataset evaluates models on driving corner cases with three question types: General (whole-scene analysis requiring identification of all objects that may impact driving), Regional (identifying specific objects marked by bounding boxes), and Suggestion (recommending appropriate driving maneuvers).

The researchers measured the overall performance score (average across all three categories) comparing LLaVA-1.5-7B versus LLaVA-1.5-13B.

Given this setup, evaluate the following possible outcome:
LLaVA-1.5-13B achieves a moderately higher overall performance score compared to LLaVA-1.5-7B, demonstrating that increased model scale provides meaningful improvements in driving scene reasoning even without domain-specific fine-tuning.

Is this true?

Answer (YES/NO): YES